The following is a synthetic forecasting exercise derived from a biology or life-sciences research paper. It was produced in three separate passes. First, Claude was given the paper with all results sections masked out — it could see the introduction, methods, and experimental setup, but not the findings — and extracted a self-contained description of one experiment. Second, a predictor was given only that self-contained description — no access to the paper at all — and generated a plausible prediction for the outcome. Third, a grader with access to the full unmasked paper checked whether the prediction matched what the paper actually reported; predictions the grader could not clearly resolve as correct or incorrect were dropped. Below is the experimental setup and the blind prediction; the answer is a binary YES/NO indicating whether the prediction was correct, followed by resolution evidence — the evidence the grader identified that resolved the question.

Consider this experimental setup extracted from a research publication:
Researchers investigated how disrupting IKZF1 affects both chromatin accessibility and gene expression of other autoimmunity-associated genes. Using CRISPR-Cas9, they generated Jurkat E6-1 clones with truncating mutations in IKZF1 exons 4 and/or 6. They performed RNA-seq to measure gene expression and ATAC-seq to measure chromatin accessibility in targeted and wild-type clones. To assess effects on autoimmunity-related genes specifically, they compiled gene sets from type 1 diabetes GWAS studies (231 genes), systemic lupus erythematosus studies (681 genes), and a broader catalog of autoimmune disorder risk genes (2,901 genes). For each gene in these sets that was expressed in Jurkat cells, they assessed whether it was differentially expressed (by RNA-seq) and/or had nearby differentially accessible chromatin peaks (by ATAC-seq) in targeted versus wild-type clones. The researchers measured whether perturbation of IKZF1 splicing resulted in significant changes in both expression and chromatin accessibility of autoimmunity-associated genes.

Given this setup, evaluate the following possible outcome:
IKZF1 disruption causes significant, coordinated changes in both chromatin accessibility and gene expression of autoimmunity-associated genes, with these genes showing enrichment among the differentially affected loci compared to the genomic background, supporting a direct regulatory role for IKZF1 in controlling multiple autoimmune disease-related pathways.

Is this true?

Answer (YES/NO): YES